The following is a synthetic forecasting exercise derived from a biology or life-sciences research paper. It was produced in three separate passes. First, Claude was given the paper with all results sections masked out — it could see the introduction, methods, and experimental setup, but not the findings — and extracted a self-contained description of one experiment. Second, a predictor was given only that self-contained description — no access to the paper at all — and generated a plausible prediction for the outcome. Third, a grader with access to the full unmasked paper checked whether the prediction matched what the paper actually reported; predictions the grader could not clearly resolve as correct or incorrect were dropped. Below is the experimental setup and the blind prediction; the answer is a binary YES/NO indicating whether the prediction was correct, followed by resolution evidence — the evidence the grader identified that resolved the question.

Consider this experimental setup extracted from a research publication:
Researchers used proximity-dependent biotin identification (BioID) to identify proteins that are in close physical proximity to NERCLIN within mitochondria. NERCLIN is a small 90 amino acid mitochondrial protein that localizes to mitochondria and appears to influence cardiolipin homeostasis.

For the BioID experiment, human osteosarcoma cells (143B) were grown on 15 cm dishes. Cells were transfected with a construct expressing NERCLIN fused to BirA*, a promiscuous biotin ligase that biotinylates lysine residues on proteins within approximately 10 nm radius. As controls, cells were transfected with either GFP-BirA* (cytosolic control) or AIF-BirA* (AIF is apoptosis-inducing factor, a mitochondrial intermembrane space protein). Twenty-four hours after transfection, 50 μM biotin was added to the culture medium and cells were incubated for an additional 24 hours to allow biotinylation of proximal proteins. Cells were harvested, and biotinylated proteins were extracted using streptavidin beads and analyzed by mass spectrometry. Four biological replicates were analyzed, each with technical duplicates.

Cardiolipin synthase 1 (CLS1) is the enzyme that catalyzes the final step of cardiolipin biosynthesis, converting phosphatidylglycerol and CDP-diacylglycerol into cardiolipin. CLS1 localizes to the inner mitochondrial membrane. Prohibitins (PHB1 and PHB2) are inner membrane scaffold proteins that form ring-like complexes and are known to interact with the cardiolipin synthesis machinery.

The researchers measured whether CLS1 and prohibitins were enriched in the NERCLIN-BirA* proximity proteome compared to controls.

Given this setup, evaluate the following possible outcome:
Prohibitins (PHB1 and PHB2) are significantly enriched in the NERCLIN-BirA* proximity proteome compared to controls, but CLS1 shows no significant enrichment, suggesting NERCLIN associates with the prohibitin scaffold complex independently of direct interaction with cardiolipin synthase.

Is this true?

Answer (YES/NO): YES